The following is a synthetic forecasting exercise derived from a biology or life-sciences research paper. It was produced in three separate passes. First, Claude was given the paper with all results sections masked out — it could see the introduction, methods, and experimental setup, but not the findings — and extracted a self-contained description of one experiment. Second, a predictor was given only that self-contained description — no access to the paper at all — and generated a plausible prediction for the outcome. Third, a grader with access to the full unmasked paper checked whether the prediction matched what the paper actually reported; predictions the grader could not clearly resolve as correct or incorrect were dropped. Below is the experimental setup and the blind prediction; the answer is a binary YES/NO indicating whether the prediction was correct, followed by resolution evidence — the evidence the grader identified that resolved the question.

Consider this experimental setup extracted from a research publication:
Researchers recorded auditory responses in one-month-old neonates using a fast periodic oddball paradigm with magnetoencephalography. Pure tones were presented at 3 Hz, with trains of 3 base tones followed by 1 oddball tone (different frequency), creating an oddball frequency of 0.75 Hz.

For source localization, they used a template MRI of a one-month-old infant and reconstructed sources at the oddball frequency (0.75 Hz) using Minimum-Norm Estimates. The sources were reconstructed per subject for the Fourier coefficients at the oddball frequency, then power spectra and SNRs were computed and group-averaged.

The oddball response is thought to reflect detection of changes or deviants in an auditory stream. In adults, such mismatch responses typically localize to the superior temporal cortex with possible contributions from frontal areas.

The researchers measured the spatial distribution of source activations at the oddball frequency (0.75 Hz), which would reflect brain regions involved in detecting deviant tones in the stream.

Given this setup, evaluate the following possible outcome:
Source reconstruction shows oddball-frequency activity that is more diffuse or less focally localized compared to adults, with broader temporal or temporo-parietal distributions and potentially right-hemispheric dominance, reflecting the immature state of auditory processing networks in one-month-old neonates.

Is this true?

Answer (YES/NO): NO